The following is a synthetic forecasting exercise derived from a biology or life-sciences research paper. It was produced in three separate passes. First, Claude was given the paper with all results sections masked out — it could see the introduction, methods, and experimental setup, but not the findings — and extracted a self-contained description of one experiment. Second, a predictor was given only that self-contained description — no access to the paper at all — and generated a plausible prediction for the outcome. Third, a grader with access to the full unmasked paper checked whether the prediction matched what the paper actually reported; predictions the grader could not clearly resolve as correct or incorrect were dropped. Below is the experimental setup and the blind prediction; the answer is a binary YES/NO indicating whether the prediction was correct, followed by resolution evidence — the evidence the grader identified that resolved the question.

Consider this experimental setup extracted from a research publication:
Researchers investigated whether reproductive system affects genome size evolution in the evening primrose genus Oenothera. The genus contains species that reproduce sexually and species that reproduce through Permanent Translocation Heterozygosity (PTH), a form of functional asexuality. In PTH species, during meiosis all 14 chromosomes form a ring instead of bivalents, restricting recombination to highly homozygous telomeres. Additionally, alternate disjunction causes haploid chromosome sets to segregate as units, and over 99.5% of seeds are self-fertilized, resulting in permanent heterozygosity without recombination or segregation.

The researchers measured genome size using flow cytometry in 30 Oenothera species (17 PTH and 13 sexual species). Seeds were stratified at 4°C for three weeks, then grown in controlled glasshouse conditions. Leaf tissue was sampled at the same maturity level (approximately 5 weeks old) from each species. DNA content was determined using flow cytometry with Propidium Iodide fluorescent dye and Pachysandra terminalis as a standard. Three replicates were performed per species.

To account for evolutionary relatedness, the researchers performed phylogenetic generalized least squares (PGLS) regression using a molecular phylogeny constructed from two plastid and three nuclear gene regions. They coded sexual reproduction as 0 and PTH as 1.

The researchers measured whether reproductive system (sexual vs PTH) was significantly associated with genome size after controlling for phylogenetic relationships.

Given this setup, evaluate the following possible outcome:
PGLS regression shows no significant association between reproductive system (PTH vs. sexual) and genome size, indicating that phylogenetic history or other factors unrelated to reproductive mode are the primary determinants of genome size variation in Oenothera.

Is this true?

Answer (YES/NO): YES